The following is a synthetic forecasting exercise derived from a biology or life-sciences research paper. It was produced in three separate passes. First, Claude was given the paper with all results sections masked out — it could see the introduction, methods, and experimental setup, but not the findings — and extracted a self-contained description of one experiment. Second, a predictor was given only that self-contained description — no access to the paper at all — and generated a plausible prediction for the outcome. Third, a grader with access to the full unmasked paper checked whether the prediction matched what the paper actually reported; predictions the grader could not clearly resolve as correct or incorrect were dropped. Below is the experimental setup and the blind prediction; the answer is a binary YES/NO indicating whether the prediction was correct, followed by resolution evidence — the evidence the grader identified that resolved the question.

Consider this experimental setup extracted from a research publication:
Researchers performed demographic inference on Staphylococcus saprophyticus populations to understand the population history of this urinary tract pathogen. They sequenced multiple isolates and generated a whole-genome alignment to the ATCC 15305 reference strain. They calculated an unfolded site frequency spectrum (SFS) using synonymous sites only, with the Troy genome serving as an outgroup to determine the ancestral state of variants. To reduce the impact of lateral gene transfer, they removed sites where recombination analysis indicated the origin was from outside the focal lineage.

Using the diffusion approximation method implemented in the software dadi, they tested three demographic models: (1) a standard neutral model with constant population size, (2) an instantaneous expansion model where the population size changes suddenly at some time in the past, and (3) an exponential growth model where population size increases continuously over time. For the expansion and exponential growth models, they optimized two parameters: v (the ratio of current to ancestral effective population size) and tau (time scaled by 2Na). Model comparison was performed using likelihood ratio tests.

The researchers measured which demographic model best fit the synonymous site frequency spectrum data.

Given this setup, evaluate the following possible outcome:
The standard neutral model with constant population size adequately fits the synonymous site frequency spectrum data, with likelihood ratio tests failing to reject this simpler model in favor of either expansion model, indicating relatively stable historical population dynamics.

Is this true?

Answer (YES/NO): NO